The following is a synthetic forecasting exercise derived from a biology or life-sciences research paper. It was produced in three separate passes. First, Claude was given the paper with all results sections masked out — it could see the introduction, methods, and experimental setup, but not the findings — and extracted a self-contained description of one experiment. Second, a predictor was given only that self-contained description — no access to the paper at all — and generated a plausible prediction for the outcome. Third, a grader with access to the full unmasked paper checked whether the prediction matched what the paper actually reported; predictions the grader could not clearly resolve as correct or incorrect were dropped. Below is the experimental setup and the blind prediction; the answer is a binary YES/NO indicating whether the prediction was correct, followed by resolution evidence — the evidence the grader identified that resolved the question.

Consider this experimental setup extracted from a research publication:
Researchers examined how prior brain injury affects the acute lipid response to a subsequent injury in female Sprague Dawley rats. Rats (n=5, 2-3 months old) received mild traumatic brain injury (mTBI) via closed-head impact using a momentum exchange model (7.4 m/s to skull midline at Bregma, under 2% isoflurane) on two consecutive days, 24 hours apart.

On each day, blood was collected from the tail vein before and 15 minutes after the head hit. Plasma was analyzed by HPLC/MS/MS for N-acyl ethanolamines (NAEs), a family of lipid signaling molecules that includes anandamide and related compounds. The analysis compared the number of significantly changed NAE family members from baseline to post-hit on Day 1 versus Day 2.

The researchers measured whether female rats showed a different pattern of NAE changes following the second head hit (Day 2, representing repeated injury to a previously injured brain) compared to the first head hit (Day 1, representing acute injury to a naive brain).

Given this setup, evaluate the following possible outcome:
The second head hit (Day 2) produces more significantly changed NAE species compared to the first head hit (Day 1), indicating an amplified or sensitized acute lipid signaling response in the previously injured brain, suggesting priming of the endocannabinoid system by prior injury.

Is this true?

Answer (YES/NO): YES